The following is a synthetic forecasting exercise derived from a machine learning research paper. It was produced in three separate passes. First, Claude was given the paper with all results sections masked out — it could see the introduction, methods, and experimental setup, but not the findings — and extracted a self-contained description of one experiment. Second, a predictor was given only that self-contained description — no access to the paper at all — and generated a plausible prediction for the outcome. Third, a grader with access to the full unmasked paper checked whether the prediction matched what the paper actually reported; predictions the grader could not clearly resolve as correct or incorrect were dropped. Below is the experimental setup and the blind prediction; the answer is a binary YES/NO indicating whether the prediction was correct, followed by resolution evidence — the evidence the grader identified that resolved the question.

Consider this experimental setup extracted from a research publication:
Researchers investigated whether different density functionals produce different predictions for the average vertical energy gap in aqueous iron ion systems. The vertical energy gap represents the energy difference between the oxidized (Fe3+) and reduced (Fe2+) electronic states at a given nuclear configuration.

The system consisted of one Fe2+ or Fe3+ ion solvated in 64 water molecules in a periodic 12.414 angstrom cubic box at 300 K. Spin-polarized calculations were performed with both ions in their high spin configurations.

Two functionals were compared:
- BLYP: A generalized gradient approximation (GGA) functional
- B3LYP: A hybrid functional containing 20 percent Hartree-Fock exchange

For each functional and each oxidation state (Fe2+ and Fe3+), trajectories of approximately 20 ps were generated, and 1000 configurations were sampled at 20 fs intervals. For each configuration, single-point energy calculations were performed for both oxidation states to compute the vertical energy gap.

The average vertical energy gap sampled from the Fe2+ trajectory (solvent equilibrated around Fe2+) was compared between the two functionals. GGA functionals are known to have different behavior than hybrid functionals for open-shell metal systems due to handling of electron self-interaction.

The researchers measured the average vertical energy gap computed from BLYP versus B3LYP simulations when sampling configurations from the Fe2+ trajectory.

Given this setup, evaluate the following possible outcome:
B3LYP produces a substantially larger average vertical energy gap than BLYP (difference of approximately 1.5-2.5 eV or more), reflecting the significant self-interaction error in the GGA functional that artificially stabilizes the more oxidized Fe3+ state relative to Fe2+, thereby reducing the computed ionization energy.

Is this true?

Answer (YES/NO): NO